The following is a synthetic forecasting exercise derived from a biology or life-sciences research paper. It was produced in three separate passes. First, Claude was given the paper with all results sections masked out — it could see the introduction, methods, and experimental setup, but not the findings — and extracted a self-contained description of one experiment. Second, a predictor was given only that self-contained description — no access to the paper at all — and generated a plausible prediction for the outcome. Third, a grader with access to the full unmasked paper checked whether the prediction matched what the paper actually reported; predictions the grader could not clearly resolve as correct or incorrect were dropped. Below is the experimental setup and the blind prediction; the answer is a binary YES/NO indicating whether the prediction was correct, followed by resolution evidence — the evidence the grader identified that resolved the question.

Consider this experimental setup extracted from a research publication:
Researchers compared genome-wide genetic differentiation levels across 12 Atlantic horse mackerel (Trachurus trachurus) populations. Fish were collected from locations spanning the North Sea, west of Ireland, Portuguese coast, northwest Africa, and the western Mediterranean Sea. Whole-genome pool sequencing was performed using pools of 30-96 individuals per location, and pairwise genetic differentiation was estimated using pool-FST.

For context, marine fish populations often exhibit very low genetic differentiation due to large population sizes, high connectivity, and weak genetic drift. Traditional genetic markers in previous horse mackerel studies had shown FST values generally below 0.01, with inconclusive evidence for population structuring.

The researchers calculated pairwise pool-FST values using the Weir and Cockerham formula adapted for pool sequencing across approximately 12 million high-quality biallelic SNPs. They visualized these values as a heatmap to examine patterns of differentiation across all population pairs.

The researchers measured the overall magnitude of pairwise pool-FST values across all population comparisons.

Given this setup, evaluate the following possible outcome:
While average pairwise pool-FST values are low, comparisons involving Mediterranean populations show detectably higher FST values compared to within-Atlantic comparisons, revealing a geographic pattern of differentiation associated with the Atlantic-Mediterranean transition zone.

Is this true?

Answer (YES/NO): YES